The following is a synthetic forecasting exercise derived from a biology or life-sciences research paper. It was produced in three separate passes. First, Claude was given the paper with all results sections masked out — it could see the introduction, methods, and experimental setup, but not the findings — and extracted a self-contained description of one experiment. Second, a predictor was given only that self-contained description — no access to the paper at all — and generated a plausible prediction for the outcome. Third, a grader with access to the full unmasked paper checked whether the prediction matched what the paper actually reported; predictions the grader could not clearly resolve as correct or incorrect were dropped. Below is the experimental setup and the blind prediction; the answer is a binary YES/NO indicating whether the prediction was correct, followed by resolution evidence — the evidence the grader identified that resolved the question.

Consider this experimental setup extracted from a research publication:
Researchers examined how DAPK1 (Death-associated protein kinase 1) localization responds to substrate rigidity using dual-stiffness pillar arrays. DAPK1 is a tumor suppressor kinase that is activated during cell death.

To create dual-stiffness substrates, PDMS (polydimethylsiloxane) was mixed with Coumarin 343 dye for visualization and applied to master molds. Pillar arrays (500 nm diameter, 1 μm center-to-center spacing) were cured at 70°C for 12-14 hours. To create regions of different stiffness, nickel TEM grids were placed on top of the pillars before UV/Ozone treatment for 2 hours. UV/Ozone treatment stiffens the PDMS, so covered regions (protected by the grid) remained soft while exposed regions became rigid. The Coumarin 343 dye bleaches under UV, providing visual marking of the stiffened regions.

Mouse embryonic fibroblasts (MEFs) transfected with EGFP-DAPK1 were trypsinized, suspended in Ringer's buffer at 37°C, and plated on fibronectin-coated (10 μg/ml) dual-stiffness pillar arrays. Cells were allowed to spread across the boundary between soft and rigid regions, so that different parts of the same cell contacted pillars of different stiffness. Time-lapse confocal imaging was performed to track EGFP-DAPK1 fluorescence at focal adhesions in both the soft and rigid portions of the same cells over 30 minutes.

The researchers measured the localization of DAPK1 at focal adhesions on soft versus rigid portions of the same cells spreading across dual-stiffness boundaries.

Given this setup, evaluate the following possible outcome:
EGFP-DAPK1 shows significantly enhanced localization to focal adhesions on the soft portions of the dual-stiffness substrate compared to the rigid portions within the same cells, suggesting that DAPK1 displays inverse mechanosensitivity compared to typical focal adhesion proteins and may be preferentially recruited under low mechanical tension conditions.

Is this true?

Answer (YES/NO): NO